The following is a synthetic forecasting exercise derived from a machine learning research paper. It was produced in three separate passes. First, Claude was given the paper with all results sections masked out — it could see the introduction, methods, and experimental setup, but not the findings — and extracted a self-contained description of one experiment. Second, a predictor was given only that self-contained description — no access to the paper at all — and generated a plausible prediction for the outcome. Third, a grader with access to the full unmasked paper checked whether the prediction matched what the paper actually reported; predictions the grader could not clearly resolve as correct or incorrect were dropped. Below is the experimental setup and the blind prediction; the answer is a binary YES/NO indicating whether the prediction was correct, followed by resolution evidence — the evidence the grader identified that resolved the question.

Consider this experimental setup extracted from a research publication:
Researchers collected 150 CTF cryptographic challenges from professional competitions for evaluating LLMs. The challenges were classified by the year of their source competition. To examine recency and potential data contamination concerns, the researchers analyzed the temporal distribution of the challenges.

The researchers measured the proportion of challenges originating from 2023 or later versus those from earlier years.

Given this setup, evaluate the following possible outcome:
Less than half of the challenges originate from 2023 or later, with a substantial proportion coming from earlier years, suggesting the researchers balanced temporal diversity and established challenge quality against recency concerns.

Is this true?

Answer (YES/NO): NO